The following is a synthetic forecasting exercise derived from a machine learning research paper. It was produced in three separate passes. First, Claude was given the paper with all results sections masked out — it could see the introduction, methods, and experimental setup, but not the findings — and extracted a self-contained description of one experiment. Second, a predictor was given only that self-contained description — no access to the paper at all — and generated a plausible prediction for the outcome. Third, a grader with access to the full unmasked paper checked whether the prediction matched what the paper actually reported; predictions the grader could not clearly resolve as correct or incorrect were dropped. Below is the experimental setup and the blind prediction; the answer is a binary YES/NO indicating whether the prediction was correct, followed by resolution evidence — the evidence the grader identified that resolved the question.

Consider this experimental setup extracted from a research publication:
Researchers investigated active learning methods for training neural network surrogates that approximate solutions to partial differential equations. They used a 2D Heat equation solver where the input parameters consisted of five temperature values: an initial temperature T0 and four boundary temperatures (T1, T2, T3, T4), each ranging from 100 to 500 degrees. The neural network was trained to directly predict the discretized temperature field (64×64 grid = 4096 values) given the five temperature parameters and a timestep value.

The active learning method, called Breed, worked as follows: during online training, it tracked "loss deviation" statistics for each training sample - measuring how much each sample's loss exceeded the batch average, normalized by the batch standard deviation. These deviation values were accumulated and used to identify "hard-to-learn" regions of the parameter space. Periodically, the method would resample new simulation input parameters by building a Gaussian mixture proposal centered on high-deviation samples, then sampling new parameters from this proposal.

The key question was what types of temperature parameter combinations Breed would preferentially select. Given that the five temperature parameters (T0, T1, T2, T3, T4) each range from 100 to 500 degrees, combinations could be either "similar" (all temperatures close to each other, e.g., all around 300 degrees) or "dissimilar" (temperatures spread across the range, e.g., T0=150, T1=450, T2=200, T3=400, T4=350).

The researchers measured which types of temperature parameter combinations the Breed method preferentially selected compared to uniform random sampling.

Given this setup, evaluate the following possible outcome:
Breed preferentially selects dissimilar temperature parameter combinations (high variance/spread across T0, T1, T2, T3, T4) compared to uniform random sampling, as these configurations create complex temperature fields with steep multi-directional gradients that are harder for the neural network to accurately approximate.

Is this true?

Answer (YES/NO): YES